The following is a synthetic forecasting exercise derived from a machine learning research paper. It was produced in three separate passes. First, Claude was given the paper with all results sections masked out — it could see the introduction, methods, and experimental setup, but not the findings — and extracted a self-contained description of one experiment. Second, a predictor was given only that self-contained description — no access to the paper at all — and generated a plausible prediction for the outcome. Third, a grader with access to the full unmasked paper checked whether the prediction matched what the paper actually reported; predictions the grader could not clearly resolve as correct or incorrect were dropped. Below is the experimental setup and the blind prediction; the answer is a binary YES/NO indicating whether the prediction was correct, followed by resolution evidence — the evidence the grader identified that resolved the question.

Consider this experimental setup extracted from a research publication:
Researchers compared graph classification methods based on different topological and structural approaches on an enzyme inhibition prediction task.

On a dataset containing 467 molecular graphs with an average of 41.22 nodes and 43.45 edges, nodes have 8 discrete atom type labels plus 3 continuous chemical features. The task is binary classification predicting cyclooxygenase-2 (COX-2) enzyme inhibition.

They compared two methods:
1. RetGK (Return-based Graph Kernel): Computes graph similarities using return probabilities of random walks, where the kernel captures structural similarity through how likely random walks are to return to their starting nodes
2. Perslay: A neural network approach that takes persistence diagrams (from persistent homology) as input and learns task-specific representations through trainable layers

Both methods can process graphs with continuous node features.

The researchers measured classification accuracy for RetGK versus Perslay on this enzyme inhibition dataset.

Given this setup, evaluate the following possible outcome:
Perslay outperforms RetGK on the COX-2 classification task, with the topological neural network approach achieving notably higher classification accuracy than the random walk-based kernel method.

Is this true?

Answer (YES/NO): NO